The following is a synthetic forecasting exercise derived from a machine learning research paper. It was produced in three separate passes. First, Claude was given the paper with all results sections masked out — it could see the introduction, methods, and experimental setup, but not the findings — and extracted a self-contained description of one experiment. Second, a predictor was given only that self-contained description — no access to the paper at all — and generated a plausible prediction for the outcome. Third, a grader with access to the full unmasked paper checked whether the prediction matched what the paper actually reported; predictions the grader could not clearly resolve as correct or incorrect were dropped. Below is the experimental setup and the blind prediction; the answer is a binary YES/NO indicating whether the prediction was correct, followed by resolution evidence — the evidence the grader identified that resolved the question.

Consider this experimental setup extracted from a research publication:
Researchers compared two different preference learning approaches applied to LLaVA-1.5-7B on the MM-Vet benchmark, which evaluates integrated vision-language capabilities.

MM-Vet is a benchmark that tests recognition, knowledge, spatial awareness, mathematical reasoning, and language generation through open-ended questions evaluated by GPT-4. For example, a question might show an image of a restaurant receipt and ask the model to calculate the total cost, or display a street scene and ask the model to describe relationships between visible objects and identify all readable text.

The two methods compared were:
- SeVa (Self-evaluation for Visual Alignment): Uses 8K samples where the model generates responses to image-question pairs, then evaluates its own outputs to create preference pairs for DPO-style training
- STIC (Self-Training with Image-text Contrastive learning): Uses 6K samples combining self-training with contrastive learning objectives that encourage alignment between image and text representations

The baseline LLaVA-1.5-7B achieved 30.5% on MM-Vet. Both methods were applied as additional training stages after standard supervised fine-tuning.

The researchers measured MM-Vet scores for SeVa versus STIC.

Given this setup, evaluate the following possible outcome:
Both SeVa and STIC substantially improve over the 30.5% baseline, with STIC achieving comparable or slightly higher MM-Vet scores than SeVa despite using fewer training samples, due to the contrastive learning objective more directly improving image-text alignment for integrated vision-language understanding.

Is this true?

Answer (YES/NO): NO